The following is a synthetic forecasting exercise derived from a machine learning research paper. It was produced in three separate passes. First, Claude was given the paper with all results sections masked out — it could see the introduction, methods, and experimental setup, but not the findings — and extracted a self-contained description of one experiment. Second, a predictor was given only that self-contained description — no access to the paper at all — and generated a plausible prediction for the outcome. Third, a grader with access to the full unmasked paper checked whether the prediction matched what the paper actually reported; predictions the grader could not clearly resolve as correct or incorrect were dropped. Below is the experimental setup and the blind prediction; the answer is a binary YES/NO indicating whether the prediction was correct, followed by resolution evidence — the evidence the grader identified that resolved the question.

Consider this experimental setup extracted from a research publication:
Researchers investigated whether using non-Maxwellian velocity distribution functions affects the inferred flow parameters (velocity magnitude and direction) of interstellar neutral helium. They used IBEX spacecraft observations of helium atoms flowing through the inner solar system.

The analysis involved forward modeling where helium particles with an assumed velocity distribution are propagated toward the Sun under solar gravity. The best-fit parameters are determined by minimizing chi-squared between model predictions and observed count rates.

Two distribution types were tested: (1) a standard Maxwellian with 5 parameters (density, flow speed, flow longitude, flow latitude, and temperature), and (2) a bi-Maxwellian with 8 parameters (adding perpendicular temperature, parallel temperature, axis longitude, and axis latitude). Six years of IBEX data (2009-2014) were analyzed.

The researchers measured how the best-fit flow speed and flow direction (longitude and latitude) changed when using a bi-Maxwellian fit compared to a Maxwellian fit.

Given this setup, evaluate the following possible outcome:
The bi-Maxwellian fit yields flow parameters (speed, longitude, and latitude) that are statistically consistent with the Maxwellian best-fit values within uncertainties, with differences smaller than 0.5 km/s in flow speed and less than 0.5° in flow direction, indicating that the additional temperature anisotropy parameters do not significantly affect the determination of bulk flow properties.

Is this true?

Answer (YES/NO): YES